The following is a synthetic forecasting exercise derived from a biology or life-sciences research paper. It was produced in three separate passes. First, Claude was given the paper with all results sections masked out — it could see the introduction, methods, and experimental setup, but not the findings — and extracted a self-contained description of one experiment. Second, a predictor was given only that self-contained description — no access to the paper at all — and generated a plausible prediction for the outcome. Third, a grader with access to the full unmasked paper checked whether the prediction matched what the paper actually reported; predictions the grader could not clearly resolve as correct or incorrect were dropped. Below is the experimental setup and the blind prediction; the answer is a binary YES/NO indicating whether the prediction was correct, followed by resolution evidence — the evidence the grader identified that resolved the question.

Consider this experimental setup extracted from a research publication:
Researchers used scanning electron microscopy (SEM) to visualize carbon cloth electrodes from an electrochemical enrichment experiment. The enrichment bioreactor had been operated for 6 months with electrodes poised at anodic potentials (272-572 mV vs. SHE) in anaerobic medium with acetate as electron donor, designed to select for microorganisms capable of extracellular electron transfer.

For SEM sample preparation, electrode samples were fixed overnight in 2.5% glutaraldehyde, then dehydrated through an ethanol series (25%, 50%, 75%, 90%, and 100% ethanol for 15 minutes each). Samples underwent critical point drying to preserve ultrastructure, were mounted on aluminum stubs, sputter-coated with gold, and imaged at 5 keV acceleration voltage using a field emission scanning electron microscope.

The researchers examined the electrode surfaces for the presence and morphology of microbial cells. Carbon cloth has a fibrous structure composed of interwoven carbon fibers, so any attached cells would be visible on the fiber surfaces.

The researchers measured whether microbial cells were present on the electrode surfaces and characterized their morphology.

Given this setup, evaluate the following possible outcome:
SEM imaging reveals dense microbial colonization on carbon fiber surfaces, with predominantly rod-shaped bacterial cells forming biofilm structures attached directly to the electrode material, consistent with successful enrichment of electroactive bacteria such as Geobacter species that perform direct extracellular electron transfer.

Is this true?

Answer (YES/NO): NO